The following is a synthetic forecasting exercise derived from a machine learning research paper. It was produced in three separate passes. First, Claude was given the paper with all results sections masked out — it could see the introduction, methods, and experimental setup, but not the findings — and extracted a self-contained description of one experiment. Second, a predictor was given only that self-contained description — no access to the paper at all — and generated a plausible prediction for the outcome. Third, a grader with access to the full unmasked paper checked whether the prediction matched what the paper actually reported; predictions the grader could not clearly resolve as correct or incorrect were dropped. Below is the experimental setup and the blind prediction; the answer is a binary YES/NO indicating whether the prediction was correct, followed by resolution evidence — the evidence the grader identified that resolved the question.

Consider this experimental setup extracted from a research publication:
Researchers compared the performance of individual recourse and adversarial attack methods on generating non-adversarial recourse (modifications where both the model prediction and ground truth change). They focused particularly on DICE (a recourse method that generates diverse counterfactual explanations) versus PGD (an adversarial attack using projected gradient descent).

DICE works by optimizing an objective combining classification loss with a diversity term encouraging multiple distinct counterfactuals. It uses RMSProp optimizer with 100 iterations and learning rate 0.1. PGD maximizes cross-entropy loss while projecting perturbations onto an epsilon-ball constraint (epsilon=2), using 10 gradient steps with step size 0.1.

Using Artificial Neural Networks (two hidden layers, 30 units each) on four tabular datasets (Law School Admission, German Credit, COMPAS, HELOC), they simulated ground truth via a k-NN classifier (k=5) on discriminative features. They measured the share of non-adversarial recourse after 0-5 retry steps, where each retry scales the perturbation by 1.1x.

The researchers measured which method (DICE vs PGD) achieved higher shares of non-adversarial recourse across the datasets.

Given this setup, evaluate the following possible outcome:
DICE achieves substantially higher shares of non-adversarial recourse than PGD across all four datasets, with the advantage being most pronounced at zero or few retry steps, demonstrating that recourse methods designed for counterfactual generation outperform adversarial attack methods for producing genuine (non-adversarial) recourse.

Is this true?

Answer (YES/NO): NO